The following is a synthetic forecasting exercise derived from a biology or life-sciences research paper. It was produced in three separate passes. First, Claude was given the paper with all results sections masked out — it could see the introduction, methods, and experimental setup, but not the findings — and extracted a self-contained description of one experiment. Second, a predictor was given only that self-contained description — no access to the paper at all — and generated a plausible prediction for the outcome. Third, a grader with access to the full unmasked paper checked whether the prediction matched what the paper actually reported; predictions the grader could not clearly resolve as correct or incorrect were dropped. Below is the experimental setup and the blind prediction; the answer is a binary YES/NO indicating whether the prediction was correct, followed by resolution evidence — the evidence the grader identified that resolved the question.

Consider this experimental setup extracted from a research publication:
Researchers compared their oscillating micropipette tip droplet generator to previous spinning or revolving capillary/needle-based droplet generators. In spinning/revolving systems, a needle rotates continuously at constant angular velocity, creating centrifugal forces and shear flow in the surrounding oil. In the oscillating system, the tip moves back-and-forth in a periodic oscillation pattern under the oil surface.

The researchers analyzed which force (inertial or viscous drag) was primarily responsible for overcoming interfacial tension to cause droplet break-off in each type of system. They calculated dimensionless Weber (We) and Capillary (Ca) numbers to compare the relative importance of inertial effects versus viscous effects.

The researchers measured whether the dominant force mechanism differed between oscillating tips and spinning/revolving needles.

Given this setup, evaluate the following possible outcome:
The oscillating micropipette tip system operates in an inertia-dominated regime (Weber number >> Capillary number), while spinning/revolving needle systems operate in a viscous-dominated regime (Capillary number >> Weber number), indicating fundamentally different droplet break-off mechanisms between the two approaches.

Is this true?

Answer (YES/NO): YES